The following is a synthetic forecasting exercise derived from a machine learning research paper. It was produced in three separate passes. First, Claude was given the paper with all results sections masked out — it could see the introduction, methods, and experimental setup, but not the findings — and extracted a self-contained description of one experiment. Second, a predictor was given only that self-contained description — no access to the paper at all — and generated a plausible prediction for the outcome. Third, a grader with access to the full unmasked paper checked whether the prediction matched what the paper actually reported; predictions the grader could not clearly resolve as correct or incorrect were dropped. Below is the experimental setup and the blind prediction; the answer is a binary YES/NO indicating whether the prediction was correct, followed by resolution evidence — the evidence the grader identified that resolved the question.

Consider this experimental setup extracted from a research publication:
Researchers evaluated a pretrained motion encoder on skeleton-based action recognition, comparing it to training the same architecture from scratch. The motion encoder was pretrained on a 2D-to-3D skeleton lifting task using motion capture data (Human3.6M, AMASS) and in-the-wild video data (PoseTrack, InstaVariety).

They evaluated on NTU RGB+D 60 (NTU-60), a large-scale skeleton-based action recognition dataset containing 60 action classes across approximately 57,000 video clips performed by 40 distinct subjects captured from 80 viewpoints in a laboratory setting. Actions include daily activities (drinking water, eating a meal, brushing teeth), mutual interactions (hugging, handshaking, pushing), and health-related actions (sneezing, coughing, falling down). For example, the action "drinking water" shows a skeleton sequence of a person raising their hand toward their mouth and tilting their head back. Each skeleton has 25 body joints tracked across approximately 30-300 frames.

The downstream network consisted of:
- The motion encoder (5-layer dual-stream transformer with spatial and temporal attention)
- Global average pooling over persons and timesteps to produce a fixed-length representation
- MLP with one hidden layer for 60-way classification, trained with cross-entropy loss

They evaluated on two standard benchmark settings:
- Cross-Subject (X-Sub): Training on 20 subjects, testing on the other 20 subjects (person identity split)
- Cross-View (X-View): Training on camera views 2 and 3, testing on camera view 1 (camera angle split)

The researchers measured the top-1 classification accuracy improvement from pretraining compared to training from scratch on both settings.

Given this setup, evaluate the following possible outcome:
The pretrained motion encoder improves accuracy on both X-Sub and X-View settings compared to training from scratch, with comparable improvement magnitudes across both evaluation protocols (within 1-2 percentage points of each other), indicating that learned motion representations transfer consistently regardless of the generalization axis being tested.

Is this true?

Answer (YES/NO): NO